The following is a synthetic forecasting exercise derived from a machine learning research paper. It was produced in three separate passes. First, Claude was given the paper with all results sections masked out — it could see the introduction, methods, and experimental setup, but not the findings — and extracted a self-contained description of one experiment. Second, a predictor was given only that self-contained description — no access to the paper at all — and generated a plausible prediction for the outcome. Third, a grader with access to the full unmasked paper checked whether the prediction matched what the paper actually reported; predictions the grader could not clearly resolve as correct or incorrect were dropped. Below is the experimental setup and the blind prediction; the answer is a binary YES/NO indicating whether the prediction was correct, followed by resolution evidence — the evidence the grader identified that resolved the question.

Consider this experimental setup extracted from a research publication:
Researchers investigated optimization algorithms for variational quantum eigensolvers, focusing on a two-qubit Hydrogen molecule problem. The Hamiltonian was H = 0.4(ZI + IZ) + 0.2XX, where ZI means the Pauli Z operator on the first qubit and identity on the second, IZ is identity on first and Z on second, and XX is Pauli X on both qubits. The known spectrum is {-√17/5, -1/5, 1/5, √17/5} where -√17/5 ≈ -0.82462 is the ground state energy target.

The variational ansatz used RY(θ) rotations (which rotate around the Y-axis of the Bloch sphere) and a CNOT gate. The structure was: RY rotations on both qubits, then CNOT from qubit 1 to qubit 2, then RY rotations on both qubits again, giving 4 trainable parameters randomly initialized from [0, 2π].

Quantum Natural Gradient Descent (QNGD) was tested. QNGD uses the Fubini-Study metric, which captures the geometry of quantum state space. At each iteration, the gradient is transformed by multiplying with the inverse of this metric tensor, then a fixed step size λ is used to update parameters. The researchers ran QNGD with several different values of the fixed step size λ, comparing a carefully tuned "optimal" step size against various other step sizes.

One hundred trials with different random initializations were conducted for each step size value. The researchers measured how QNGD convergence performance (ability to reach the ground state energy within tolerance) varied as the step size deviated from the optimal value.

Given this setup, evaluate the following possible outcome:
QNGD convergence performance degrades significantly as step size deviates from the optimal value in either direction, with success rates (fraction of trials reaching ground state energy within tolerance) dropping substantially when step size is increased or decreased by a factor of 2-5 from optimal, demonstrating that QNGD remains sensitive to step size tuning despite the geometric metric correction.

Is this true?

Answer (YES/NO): YES